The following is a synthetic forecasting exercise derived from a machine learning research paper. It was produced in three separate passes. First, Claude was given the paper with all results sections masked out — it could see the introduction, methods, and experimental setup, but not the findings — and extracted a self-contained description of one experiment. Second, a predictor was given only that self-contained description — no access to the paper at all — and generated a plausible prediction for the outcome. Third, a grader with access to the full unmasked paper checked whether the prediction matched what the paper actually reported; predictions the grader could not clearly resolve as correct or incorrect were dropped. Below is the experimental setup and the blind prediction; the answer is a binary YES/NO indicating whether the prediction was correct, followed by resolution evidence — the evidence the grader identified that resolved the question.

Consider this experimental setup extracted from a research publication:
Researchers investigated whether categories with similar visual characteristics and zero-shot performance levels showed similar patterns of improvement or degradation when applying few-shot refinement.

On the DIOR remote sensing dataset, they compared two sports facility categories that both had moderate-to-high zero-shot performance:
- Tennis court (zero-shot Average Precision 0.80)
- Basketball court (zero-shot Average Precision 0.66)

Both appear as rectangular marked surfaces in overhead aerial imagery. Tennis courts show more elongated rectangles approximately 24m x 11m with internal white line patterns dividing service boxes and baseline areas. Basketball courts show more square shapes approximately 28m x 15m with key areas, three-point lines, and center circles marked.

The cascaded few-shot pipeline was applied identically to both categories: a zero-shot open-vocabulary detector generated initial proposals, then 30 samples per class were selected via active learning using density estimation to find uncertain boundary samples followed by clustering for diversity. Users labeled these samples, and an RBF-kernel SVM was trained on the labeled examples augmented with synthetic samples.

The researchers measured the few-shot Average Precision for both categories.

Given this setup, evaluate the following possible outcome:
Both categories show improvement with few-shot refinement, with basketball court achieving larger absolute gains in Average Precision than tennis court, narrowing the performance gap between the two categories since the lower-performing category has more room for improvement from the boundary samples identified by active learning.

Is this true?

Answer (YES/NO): NO